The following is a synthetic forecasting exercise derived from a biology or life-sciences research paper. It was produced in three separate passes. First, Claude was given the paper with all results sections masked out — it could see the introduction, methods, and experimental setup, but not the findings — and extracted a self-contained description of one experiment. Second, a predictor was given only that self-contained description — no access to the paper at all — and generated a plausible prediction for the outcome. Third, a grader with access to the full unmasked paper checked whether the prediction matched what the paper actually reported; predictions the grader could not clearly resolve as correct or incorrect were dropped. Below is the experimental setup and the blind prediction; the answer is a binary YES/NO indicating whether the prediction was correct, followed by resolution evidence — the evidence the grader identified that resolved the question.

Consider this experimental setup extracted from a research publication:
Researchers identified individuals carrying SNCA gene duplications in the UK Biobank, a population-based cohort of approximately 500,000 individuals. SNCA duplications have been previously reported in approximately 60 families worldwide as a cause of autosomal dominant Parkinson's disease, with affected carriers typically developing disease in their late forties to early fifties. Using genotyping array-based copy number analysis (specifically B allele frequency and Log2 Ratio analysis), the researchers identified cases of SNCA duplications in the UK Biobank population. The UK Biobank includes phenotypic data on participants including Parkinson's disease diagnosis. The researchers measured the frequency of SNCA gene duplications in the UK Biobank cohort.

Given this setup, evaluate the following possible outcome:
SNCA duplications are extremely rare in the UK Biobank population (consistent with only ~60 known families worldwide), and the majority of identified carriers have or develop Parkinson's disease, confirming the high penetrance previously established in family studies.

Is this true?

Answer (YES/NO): NO